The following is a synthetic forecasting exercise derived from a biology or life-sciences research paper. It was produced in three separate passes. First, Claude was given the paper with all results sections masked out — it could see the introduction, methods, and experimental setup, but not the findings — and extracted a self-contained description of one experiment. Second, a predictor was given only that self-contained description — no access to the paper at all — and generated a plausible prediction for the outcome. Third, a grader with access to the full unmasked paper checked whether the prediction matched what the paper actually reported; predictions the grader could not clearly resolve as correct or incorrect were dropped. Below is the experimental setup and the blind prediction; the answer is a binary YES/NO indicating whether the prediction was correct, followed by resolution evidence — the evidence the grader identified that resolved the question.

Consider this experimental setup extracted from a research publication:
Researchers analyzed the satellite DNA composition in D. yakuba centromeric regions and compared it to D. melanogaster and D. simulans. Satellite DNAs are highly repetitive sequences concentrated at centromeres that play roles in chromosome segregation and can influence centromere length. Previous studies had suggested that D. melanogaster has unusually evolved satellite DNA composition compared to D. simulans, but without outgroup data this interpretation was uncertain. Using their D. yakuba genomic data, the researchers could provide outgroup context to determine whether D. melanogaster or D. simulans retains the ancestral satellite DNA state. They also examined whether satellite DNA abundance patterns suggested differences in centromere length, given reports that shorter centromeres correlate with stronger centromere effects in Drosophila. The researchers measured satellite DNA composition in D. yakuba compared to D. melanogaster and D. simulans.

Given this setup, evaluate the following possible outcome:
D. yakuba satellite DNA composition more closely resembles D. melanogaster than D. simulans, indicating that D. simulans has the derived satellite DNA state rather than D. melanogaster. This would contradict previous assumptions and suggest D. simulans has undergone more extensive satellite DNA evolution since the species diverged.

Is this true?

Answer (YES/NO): NO